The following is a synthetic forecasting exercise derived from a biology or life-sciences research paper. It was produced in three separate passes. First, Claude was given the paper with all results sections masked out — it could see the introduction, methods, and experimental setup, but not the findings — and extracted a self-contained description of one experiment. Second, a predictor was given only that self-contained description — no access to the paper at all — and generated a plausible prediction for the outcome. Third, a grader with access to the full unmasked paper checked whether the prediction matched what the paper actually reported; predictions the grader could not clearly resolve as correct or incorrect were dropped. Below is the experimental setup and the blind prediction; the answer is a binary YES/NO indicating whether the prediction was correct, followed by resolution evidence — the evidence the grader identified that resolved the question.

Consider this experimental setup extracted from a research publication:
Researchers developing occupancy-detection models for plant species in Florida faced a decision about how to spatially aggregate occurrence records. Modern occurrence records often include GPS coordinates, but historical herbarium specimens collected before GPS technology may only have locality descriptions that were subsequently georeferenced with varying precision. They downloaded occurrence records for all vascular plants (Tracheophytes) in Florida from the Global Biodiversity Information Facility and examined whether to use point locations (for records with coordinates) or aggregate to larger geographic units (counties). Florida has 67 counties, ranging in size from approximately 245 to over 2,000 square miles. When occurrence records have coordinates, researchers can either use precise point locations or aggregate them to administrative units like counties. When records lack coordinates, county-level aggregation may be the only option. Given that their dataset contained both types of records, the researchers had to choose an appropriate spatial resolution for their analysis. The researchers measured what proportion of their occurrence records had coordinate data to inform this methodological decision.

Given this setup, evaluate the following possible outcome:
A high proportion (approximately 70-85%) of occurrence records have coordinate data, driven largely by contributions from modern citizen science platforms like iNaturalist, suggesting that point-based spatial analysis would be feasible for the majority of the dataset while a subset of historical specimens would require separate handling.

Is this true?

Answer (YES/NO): NO